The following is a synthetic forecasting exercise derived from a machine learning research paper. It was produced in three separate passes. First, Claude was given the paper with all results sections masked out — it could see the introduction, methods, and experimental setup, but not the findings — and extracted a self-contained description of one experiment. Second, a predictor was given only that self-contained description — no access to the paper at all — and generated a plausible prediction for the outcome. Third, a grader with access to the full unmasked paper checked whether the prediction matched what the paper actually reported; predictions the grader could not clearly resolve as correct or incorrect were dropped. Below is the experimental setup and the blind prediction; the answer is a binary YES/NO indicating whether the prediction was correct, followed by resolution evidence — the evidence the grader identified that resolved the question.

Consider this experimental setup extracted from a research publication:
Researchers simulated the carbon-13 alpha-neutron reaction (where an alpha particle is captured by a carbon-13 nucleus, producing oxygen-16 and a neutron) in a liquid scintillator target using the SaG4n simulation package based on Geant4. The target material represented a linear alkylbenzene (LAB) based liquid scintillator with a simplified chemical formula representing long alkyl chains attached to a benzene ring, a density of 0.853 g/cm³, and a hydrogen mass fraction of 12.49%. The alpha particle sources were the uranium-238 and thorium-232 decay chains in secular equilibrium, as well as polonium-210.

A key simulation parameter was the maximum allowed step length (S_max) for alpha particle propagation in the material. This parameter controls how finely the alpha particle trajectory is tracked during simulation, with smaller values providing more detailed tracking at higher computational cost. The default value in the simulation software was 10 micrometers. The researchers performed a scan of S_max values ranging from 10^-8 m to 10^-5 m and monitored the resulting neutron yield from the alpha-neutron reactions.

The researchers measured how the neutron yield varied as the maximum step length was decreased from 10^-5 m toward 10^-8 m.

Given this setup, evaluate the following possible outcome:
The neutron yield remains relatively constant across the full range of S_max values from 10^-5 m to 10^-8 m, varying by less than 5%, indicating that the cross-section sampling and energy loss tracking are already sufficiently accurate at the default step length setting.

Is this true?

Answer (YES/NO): NO